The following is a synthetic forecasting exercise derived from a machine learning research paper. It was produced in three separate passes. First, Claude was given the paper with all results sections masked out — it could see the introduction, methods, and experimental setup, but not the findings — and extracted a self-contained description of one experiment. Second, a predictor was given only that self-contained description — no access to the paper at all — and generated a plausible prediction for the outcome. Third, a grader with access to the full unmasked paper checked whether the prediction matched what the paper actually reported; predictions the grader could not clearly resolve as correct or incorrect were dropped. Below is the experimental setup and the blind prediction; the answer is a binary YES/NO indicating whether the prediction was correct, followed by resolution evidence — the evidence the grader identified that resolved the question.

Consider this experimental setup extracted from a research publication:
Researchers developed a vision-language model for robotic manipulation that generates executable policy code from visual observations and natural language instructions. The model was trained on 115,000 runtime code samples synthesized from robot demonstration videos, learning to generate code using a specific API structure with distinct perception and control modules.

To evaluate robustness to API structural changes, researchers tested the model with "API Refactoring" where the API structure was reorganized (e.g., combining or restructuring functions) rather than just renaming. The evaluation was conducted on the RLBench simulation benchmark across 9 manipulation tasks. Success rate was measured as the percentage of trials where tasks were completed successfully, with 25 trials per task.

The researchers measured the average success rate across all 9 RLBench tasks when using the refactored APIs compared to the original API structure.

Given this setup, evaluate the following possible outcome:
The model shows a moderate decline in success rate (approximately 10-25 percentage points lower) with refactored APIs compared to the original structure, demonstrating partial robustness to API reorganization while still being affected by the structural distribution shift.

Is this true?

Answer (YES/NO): NO